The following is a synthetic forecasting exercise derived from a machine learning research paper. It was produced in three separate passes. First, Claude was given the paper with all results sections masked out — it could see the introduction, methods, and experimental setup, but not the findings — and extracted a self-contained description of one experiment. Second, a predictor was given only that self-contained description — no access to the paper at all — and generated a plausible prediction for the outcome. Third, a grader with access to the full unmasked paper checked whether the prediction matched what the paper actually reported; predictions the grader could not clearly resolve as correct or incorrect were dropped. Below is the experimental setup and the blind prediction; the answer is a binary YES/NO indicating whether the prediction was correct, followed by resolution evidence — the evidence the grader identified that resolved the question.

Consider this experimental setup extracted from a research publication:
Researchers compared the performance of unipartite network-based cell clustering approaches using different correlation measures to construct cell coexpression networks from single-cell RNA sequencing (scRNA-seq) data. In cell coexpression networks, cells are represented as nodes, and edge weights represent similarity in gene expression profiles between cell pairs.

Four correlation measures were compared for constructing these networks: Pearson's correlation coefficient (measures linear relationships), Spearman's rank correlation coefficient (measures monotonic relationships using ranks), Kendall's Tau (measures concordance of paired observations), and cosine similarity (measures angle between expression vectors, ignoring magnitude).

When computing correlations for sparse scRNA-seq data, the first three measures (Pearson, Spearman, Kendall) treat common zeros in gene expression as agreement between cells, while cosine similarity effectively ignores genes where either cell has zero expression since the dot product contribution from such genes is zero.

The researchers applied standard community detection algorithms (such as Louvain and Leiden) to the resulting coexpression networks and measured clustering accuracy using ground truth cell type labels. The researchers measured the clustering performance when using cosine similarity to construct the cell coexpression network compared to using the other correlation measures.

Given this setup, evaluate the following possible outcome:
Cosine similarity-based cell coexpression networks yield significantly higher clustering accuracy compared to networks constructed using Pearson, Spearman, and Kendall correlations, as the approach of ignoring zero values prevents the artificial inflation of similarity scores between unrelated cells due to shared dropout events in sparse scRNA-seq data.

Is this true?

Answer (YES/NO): NO